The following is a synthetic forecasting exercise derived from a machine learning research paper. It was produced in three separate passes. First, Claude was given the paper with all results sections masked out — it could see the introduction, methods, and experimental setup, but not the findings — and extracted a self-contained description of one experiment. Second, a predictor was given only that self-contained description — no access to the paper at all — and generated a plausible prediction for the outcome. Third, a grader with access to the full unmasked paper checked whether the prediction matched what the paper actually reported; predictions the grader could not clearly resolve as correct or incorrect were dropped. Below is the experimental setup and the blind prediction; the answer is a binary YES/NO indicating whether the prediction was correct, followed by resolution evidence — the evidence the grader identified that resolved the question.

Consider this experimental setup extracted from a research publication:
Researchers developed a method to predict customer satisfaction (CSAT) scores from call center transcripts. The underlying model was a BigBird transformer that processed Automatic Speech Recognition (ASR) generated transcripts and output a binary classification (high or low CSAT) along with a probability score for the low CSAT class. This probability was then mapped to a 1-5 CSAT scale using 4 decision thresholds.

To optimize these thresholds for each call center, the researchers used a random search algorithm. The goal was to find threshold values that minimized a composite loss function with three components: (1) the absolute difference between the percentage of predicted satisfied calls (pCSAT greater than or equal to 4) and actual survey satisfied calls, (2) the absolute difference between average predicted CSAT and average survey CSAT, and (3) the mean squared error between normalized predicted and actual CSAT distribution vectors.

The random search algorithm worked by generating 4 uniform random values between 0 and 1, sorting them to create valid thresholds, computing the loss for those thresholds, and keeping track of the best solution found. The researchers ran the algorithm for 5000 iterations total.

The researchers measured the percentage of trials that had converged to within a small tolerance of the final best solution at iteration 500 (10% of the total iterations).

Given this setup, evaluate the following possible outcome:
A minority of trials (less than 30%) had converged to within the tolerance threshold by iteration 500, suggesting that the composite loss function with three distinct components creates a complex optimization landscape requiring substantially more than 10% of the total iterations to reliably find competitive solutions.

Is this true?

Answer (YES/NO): NO